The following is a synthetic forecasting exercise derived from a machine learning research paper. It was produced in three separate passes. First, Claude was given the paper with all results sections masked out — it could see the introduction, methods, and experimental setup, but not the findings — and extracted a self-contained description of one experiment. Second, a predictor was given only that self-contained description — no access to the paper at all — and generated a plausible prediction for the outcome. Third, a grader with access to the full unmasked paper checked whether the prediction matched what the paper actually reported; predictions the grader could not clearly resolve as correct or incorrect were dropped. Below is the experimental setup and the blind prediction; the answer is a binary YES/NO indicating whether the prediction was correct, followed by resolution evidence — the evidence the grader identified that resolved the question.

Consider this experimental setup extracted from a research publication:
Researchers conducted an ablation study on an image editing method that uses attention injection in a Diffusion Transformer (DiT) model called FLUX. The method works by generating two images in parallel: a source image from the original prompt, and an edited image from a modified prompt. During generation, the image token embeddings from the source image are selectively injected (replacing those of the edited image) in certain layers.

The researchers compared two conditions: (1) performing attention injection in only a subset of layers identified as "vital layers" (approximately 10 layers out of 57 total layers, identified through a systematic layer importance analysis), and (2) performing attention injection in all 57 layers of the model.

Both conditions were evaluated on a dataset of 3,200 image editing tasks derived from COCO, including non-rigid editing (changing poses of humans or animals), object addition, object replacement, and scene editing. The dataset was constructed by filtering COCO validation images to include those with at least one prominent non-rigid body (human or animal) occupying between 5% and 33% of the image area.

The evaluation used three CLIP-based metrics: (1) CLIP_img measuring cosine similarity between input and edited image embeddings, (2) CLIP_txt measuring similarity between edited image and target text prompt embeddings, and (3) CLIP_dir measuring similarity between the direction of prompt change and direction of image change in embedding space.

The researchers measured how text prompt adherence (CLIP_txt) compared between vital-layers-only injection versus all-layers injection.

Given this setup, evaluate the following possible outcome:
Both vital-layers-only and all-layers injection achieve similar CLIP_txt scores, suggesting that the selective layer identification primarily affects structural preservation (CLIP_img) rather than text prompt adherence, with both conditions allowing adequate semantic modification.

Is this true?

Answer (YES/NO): NO